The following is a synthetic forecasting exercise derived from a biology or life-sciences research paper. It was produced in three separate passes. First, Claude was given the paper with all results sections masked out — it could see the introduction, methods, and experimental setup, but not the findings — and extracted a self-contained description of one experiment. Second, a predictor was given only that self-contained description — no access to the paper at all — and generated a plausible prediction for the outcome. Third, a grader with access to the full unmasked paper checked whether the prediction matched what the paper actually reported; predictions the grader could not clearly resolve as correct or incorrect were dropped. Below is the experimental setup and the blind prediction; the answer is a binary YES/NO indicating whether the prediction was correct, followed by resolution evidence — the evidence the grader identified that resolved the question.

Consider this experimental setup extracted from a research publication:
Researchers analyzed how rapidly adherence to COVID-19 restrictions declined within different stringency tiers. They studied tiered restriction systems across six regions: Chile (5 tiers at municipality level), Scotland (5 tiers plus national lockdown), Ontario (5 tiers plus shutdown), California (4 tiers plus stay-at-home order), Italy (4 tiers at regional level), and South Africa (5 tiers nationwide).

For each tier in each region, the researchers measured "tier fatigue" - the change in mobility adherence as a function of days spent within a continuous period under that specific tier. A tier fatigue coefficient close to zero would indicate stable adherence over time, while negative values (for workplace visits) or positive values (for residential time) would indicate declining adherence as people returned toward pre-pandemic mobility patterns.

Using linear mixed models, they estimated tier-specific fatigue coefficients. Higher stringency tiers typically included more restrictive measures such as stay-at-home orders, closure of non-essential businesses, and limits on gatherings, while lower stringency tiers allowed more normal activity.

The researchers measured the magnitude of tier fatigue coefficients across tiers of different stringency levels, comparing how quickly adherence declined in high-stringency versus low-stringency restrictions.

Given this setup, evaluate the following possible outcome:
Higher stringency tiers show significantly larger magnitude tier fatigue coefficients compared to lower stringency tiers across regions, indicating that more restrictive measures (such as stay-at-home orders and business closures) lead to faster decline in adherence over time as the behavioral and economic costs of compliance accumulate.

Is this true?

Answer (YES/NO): NO